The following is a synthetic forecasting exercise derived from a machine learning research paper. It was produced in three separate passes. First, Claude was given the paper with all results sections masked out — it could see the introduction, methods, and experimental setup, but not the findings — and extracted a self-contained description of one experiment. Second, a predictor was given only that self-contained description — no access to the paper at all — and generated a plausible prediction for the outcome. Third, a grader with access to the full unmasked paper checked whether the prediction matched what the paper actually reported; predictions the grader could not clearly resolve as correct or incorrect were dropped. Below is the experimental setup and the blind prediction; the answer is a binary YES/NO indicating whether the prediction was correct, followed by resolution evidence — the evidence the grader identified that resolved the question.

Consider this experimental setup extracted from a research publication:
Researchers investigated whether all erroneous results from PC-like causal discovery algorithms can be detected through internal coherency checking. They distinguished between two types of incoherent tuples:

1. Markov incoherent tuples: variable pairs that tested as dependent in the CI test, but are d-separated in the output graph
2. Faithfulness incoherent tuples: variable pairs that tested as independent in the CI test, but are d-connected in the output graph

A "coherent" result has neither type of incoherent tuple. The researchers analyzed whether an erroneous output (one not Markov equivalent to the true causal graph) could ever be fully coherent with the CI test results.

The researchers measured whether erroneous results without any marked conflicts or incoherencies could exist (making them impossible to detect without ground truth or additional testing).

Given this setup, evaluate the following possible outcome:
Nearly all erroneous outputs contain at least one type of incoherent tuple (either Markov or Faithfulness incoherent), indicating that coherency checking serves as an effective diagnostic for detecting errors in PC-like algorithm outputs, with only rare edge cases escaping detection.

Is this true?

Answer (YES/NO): NO